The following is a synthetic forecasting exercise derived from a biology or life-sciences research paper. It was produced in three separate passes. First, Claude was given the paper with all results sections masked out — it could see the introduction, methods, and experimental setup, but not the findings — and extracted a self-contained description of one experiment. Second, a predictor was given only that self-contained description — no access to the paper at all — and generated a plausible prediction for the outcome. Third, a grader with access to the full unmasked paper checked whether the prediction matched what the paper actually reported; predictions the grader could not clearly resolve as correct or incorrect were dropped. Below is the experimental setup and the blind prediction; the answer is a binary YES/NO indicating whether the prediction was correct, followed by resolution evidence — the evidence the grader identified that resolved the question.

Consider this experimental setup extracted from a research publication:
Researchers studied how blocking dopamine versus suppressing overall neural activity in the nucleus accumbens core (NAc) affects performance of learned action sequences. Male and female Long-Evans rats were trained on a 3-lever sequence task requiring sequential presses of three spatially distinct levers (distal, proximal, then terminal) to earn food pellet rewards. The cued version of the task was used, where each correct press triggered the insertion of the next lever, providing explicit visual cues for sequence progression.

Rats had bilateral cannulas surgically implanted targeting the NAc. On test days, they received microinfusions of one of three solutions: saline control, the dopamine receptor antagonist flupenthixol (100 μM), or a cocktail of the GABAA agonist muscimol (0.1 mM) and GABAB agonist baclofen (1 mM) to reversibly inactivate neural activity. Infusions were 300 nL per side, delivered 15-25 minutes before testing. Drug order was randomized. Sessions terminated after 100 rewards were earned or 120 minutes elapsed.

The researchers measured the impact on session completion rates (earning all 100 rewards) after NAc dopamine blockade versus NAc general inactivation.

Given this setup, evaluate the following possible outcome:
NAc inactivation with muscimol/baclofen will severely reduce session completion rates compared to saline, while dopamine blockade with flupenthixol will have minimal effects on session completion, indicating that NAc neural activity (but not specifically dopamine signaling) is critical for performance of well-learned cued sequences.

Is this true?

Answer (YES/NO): NO